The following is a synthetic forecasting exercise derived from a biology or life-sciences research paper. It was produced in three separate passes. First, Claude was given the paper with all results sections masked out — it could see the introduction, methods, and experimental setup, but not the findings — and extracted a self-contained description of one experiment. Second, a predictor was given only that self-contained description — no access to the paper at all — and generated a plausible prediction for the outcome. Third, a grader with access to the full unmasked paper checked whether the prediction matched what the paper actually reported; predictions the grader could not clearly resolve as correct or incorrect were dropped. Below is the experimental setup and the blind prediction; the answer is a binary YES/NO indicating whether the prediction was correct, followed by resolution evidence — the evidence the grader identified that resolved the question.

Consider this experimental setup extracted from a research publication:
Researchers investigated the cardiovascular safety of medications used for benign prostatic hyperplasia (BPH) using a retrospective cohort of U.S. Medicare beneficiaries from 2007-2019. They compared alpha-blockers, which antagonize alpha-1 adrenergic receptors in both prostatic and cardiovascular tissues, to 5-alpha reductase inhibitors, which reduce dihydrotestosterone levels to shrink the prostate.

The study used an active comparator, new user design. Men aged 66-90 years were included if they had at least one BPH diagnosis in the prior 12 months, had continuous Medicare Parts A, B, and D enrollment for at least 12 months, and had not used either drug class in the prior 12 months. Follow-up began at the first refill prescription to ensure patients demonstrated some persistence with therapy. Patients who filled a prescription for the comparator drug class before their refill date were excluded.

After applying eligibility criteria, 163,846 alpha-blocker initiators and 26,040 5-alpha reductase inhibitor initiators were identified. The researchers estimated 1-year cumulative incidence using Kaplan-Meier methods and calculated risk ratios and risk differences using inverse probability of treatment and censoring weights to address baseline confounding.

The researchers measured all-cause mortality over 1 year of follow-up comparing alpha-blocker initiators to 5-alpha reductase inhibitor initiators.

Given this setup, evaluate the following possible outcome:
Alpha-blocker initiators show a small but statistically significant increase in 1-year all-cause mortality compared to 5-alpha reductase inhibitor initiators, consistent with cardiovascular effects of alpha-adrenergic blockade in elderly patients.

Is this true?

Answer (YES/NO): YES